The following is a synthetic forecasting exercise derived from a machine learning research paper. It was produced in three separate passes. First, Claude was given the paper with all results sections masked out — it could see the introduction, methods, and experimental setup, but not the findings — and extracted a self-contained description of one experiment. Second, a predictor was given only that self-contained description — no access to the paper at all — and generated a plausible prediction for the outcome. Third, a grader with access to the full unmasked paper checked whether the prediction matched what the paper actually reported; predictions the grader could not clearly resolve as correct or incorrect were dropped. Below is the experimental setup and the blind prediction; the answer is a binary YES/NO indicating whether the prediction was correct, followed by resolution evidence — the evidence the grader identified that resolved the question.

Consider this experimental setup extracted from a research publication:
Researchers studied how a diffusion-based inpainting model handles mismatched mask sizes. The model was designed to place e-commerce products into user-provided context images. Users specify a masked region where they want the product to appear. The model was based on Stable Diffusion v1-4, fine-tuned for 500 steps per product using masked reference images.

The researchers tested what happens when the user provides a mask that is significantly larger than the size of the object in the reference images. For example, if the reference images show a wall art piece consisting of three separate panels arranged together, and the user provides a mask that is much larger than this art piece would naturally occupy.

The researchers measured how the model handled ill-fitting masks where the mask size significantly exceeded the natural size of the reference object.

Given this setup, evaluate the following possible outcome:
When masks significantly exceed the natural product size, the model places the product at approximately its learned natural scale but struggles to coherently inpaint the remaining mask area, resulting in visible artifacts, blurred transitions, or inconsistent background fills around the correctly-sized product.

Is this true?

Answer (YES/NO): NO